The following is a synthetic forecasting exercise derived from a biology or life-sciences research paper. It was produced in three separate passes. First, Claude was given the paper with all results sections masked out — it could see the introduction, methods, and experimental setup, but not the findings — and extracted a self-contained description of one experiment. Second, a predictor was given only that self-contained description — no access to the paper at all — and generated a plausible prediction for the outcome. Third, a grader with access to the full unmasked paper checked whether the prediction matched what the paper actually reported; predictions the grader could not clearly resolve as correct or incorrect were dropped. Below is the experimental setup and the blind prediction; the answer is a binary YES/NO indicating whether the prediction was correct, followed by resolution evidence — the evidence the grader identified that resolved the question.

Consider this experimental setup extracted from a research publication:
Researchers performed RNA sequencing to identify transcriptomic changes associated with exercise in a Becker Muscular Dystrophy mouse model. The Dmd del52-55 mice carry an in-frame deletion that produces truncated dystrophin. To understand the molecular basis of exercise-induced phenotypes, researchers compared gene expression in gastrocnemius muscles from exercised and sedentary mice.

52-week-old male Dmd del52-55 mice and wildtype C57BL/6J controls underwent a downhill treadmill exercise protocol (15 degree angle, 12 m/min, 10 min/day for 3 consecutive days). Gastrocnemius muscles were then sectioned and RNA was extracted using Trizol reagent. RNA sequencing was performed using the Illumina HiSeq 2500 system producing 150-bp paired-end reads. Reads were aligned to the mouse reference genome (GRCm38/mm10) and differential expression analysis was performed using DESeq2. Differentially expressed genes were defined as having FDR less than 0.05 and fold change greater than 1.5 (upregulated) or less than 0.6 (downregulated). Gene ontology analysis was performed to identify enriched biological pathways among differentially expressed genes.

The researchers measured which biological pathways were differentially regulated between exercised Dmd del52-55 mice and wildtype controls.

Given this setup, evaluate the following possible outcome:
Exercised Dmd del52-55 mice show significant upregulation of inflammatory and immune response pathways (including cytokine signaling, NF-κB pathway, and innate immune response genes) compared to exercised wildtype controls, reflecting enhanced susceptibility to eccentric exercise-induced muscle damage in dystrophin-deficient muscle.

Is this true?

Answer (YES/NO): NO